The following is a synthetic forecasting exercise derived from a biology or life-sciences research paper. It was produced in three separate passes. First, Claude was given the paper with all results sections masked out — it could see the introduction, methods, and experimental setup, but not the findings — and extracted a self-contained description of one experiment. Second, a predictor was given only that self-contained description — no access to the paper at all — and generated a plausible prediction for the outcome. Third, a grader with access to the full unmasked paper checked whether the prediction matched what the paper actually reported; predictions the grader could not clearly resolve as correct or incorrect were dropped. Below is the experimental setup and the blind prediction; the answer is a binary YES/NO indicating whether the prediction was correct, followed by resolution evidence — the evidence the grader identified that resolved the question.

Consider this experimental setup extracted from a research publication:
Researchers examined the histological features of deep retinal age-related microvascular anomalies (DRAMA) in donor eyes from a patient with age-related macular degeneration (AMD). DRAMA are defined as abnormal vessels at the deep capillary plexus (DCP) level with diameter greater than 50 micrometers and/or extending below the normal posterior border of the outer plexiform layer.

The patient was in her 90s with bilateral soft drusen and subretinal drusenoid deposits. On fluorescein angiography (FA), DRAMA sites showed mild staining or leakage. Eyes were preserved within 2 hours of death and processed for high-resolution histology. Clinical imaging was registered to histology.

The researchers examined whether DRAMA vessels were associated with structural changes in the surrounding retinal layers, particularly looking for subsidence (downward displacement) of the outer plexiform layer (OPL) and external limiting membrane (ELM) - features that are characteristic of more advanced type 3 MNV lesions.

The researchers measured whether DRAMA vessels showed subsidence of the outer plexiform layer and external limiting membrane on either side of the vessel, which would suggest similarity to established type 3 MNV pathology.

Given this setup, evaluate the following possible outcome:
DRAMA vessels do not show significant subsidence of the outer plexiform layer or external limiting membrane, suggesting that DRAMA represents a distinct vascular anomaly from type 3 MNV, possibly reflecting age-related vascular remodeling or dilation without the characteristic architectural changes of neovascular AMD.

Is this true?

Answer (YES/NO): YES